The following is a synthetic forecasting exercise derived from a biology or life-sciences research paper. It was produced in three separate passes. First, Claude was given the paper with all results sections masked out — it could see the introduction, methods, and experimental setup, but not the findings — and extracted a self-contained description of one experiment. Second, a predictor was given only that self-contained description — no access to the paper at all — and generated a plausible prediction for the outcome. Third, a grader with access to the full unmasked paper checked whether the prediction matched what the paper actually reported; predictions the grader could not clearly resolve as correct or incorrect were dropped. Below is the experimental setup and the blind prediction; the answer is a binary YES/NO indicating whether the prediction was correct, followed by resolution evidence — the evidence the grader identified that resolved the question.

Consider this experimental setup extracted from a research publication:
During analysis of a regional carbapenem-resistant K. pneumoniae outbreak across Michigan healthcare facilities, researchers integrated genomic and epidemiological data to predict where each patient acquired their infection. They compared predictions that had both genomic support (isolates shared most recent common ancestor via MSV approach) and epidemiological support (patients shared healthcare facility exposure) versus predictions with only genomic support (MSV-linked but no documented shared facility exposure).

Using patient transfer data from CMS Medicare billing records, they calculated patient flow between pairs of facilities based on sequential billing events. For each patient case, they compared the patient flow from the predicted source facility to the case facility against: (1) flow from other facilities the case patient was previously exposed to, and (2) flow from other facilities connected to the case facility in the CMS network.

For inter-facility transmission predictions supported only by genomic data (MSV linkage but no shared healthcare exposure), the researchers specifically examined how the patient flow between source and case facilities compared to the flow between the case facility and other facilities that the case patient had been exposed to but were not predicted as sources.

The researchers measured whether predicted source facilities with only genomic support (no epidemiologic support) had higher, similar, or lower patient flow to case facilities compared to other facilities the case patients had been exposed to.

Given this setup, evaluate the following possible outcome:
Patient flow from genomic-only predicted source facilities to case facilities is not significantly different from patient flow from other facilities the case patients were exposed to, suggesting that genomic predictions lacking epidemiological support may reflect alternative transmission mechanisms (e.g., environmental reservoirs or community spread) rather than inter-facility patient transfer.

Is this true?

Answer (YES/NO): NO